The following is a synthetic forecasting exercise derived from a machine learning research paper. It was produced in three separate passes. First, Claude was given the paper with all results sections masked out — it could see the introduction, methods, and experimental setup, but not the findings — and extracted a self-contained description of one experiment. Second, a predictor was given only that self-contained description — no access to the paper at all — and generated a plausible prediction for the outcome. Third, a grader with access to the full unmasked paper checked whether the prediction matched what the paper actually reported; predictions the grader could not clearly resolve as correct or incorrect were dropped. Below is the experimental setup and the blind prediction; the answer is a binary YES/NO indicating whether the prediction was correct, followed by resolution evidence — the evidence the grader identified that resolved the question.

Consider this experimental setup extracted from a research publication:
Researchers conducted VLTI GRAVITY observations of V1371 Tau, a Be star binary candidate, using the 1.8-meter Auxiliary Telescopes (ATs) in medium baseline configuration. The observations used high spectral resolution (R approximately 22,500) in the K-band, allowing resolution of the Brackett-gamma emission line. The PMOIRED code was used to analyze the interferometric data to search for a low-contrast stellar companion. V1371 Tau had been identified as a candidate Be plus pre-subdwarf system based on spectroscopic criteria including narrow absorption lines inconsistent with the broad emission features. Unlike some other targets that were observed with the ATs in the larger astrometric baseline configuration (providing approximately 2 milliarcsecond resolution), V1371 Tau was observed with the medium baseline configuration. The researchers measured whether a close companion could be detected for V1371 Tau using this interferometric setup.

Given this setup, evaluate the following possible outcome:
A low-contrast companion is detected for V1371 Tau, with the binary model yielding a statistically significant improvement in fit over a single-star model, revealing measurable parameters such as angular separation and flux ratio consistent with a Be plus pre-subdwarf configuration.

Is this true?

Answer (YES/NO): NO